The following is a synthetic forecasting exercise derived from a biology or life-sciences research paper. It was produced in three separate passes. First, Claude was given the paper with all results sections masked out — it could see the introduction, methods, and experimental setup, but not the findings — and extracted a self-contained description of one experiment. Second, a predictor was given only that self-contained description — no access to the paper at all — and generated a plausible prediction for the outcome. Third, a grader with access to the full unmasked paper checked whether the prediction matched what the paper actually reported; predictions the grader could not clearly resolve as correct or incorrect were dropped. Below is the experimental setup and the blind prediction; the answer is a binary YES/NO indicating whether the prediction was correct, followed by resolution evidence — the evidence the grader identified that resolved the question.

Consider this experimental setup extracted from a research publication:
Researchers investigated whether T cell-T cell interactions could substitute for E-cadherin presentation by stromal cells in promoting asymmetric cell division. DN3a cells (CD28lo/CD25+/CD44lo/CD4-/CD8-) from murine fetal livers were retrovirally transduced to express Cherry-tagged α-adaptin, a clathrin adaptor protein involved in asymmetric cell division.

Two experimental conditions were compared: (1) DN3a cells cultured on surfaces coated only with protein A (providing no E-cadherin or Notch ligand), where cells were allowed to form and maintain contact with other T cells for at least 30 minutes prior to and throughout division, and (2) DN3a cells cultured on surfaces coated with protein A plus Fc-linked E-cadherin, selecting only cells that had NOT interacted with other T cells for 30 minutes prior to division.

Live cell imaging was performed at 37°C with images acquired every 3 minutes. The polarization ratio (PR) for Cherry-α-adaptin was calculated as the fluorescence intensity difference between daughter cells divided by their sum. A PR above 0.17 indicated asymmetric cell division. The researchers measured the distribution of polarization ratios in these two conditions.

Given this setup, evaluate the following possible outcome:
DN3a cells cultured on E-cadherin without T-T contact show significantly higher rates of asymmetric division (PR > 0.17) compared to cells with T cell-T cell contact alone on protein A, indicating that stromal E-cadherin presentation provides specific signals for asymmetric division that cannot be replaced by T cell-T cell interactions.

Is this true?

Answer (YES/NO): NO